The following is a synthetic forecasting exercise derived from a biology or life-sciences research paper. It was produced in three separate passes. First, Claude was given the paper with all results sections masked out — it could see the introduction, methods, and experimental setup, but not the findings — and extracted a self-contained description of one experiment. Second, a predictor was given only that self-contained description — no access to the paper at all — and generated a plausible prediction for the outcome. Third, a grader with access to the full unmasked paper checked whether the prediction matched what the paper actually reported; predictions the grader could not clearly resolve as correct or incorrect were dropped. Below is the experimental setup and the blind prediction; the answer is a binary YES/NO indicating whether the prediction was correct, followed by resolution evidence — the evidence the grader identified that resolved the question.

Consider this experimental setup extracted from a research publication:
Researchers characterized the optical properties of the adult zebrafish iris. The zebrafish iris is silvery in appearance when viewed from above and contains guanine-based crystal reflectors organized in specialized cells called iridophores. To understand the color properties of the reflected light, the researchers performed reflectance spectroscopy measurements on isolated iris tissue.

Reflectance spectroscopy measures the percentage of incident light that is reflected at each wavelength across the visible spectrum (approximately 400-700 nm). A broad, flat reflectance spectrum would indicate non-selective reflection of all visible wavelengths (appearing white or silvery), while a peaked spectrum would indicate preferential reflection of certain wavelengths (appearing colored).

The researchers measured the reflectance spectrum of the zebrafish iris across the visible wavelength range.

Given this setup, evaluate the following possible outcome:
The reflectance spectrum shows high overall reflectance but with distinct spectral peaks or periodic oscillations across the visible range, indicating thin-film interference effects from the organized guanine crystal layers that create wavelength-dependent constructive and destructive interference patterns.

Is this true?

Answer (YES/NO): NO